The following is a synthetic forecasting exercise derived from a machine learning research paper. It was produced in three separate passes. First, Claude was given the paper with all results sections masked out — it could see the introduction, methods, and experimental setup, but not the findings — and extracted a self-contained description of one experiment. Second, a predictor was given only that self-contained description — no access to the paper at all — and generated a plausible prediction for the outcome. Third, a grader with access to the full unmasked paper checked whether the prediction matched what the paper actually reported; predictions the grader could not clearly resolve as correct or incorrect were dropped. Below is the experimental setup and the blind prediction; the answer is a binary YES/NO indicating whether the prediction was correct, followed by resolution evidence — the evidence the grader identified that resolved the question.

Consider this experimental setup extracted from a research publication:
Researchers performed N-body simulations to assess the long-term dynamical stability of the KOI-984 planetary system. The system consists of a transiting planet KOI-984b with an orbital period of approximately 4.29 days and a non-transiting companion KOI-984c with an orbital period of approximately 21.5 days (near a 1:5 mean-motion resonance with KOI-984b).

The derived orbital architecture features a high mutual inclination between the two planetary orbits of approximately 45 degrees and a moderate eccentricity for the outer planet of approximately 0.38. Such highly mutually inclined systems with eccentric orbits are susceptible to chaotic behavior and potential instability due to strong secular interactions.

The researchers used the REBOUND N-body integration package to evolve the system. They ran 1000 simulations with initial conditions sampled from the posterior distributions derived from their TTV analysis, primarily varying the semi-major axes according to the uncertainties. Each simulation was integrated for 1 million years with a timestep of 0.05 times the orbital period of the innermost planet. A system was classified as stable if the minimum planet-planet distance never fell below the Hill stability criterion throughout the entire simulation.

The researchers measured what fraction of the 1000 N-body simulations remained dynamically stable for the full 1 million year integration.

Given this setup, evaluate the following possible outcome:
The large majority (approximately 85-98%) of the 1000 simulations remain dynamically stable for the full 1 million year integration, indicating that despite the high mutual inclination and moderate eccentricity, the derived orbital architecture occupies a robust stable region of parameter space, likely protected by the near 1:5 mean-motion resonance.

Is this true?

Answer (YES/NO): NO